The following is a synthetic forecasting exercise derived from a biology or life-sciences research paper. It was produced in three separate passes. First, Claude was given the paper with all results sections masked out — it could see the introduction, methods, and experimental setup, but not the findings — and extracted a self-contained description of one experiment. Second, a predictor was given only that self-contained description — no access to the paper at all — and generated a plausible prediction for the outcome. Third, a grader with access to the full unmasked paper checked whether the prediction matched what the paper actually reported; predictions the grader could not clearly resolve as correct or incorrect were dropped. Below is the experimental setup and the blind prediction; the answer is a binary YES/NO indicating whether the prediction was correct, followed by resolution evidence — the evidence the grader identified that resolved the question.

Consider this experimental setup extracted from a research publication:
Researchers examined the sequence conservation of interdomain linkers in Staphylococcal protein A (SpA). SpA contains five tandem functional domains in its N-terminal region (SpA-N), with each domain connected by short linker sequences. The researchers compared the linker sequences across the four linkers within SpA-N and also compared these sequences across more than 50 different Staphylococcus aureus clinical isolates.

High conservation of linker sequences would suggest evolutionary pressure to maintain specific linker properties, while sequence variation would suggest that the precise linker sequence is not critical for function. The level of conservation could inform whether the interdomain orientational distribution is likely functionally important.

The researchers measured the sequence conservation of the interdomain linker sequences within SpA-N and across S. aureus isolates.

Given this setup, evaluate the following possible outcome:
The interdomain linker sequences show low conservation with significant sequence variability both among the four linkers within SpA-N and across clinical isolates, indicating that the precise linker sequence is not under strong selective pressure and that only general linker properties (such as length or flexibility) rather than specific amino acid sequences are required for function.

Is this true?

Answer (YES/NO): NO